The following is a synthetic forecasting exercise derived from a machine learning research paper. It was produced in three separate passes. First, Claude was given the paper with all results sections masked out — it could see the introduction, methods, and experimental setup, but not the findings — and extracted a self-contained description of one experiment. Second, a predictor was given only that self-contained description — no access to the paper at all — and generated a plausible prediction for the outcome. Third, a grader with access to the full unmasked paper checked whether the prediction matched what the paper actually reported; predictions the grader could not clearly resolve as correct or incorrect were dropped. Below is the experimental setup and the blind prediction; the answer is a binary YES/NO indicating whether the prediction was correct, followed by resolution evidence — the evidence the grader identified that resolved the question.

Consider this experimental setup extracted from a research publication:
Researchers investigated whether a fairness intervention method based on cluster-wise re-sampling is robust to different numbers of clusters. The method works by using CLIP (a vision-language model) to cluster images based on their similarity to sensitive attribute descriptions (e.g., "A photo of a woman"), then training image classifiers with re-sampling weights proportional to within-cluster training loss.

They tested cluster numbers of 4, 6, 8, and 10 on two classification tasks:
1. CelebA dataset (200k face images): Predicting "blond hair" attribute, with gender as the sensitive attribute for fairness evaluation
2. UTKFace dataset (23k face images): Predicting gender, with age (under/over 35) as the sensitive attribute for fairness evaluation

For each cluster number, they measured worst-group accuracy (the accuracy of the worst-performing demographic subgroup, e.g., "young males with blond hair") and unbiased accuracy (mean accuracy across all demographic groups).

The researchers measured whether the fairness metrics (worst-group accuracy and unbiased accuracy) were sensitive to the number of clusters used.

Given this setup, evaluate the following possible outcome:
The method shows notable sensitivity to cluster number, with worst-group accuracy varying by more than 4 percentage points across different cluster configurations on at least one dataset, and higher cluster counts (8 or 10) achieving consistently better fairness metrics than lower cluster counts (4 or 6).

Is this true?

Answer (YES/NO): NO